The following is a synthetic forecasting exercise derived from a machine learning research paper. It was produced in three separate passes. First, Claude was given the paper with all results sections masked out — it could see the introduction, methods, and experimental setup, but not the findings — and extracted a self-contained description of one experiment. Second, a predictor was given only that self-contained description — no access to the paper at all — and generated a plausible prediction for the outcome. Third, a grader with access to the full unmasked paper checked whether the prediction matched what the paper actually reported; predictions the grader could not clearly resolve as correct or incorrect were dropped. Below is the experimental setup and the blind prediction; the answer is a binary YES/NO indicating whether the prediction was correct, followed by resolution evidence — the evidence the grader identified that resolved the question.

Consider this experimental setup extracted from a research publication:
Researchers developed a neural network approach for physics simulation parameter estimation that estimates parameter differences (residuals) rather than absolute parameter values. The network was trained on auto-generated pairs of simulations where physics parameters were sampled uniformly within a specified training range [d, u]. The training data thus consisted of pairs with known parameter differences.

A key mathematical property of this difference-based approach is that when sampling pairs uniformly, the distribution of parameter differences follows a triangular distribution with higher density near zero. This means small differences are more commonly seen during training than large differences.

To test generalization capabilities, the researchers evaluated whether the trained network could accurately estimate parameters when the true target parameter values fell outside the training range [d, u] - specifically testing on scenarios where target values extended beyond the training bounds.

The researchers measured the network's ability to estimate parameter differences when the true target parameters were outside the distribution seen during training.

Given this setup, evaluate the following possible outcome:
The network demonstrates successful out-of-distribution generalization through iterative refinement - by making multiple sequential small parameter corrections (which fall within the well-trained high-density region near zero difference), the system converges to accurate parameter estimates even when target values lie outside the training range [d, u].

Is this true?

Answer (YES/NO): YES